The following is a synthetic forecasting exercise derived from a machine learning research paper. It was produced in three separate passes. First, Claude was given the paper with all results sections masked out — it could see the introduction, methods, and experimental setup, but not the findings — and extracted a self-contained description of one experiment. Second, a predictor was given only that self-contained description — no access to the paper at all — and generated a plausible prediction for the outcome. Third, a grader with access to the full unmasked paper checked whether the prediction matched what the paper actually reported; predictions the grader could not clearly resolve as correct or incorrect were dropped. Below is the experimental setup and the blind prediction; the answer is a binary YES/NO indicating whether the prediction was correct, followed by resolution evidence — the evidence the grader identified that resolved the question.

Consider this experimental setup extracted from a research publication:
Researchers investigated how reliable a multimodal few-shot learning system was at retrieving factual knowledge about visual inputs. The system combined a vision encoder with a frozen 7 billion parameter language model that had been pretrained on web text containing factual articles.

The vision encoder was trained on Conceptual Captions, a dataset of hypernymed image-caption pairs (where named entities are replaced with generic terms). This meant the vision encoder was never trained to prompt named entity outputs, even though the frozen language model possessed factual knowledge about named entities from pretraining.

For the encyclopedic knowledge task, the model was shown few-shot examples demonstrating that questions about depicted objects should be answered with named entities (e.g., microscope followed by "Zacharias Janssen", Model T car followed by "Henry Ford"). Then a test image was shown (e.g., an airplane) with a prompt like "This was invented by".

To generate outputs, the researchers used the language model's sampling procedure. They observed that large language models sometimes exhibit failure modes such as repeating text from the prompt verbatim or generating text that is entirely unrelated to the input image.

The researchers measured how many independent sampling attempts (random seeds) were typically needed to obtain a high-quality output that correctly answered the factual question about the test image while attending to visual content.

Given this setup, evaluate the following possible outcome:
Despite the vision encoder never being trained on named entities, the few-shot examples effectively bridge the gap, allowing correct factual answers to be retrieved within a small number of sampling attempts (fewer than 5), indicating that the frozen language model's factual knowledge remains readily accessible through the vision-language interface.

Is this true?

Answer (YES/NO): NO